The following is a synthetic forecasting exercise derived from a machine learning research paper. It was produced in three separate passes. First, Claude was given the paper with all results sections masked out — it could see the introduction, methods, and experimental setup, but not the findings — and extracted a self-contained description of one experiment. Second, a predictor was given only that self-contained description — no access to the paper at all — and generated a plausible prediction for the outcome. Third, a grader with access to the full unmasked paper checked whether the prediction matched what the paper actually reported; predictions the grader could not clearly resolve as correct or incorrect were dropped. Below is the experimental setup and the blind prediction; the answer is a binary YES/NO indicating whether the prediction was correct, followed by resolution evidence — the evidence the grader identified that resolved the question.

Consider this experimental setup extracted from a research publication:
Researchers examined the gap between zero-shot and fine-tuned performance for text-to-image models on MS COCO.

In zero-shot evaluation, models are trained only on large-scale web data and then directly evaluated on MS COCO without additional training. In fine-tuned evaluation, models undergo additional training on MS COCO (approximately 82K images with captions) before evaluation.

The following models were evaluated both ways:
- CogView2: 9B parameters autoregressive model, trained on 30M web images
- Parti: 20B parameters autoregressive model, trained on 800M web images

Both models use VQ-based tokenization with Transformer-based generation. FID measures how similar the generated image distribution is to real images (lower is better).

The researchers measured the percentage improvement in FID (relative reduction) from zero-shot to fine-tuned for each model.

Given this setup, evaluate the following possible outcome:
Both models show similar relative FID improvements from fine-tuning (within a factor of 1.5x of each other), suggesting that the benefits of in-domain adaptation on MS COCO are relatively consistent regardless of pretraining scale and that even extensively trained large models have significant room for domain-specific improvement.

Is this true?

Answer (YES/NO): NO